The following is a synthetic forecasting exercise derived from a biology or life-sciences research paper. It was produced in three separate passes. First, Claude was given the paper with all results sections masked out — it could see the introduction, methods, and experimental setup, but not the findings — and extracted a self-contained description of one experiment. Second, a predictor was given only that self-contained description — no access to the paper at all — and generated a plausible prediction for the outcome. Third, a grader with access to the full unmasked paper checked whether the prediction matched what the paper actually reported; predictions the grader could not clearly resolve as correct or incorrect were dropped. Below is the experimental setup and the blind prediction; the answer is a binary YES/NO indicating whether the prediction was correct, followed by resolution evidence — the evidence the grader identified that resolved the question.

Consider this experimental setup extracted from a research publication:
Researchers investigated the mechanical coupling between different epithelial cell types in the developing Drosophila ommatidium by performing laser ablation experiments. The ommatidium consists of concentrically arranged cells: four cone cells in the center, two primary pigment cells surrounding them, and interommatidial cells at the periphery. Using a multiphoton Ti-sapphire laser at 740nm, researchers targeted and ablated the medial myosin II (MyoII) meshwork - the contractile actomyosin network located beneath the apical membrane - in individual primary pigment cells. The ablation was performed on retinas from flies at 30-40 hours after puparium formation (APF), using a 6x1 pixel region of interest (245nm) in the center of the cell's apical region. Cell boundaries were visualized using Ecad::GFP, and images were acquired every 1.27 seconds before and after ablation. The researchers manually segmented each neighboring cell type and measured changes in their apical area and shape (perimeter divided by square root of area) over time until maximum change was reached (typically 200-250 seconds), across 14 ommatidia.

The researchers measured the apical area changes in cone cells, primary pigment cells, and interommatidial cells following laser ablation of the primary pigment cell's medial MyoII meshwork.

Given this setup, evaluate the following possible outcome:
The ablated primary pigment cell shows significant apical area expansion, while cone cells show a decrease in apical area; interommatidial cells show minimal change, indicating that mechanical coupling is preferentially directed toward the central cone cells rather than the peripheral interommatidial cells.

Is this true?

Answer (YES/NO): NO